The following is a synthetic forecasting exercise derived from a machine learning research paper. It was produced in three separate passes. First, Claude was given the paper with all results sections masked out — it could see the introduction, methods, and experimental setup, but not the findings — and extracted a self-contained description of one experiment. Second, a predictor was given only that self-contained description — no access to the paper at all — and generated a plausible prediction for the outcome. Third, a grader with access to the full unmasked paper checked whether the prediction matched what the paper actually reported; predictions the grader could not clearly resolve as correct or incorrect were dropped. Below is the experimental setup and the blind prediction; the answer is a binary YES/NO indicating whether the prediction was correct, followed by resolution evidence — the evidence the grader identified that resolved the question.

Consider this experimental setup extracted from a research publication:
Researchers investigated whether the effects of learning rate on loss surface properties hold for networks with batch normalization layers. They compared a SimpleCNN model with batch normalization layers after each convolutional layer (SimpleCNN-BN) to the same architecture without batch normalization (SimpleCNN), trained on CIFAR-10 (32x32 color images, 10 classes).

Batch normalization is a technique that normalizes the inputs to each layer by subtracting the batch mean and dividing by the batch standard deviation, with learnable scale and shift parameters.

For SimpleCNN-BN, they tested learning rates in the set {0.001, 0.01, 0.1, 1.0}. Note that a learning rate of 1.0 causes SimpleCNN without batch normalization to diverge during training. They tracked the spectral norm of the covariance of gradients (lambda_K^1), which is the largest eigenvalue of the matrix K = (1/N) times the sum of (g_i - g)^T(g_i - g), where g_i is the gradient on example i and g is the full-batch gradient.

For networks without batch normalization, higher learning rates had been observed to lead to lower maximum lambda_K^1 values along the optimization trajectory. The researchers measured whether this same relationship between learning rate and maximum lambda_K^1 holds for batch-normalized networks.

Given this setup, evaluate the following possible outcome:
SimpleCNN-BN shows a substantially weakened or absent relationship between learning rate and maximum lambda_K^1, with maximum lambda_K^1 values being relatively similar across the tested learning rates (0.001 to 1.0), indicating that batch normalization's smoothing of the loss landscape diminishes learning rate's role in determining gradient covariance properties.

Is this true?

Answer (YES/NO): NO